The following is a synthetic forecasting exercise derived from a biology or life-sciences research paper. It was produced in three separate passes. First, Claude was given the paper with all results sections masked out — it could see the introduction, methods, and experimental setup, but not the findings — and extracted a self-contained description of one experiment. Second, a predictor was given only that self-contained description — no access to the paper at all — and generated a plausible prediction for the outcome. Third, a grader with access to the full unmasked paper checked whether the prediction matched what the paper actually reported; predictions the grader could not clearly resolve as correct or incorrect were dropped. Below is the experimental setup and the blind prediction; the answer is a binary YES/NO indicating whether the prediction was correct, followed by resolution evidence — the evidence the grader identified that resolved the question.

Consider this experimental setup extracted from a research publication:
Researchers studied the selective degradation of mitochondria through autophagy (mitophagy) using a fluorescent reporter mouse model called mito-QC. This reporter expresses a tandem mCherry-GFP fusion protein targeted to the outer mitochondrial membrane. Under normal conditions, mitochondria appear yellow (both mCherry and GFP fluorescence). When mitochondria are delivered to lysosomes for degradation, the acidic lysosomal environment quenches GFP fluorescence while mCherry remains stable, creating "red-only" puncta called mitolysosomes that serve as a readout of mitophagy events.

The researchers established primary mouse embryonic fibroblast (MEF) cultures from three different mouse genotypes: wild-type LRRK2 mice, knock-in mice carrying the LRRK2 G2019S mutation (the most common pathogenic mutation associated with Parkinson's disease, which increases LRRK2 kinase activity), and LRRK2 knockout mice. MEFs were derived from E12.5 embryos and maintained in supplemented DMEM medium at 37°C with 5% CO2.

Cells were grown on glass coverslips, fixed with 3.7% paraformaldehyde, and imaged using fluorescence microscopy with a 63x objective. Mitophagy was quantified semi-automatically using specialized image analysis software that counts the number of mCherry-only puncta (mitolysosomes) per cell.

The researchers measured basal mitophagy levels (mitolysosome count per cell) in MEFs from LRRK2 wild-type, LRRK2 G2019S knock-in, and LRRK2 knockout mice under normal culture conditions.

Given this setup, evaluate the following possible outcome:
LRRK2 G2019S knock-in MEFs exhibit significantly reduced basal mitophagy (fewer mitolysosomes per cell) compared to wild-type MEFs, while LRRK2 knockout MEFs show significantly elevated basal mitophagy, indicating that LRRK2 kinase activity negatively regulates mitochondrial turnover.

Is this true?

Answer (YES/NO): YES